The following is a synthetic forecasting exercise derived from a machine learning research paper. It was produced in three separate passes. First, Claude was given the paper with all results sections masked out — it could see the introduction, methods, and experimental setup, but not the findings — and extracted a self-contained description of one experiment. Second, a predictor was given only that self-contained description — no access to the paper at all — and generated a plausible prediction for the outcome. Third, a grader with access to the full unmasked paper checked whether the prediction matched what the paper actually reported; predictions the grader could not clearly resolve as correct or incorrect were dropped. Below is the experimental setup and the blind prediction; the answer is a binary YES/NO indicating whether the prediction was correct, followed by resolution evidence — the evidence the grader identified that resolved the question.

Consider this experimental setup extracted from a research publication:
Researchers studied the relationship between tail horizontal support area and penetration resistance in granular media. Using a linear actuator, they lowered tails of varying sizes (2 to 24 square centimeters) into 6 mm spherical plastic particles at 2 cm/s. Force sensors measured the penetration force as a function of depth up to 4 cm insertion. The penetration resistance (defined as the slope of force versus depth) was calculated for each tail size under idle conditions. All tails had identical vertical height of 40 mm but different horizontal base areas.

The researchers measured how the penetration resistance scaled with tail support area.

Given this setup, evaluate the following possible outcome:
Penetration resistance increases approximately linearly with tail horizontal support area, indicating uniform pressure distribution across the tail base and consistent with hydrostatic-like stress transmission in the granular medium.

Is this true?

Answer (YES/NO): YES